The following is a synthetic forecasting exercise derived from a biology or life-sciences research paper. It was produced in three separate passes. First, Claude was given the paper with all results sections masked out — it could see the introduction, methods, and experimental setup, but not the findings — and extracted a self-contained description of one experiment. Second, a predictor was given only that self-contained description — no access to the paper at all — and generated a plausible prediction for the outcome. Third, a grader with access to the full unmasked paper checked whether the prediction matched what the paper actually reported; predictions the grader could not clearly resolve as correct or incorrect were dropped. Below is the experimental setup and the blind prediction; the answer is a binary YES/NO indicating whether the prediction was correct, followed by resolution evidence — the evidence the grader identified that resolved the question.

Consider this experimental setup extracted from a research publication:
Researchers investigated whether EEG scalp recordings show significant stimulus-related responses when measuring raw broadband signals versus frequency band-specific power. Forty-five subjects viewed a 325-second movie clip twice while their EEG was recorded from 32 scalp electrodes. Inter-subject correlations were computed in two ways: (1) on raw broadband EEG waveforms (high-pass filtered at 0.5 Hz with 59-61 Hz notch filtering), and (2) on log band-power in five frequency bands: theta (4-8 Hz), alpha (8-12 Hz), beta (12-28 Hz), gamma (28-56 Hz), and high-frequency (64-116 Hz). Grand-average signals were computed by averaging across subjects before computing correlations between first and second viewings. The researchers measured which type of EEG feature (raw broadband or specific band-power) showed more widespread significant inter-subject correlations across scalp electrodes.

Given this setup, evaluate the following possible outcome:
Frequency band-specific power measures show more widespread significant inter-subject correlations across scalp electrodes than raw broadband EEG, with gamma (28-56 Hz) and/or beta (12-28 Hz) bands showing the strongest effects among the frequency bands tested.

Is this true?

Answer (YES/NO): NO